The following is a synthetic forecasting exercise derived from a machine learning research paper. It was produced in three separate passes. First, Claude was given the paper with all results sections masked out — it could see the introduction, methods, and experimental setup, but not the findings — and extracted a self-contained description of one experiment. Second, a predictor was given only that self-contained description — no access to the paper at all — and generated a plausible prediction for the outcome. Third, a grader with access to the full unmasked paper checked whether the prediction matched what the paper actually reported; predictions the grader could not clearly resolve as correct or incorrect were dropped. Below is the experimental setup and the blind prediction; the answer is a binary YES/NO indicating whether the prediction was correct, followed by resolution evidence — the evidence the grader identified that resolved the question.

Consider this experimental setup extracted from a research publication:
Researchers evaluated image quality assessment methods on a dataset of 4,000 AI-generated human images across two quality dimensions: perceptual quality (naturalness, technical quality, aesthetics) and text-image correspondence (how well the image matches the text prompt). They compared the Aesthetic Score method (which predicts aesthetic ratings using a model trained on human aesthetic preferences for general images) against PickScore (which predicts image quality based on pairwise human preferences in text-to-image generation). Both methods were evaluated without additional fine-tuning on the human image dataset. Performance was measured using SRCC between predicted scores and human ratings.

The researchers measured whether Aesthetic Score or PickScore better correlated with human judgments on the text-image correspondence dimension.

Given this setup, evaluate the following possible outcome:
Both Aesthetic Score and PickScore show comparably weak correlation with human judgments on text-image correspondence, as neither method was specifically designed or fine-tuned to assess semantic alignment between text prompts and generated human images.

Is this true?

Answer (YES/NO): NO